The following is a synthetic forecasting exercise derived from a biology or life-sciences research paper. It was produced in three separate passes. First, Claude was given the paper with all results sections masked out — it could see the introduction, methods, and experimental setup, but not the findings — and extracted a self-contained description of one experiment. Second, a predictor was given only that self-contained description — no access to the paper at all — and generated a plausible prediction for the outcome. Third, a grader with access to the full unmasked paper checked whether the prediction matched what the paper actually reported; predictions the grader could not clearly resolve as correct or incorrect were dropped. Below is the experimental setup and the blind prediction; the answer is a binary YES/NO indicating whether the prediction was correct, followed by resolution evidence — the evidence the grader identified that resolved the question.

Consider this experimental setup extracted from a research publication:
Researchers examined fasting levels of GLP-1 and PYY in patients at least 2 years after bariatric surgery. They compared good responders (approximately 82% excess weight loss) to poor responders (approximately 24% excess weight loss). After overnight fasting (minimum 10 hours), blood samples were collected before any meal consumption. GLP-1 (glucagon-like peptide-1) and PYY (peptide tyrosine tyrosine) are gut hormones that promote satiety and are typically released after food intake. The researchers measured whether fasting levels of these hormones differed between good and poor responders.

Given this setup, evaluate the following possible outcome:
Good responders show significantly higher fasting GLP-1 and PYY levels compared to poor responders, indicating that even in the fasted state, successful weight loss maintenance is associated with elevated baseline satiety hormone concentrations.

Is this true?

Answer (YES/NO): NO